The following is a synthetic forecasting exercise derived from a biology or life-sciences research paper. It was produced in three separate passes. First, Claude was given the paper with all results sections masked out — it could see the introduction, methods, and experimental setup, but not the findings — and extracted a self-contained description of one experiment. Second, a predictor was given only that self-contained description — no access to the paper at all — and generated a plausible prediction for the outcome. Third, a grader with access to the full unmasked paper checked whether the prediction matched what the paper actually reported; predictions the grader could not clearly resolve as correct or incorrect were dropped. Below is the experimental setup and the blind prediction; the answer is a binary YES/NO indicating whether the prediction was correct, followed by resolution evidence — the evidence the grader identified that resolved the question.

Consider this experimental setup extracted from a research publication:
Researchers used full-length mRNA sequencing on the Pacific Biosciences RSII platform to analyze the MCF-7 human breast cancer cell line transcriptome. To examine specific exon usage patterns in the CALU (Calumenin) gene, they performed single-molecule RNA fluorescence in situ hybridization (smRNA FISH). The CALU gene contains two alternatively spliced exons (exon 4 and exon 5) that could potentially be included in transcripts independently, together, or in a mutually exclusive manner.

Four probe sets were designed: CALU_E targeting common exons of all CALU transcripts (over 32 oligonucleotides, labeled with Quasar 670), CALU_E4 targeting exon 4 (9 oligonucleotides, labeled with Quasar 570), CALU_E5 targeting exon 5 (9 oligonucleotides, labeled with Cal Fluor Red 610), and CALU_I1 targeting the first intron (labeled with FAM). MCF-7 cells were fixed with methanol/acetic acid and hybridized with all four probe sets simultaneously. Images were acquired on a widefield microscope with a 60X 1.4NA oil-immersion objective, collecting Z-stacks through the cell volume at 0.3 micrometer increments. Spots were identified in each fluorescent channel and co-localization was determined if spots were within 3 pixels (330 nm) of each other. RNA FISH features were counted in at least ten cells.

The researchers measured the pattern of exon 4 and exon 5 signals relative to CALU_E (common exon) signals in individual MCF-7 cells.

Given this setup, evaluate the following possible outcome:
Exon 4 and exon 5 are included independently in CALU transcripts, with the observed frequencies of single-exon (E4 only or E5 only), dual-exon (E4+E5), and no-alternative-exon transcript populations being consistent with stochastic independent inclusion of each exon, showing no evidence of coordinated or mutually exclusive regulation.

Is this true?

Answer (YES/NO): NO